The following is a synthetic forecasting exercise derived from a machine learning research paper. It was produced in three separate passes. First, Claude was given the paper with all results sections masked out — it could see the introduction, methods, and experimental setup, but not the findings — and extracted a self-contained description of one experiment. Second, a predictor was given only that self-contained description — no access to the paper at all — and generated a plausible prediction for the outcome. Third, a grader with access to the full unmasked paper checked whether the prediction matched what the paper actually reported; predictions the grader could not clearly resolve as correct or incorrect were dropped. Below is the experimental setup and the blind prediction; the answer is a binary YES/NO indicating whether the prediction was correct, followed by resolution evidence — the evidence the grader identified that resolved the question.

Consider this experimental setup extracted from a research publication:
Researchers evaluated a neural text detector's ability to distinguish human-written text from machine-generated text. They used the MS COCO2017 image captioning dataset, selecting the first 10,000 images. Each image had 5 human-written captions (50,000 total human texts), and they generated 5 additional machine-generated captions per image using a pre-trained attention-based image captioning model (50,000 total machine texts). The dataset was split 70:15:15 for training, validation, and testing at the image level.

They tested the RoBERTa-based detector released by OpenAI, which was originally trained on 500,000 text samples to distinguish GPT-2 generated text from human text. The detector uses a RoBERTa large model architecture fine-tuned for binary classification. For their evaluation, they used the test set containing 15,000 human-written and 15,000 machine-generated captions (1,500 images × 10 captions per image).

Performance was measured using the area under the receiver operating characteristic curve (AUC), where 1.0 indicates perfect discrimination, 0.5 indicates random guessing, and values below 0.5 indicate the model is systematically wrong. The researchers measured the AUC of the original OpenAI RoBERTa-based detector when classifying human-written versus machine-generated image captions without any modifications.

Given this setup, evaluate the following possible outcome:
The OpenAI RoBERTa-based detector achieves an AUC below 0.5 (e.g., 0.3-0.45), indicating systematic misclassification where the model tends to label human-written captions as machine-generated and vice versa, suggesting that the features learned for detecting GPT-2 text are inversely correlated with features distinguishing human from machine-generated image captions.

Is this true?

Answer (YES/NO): NO